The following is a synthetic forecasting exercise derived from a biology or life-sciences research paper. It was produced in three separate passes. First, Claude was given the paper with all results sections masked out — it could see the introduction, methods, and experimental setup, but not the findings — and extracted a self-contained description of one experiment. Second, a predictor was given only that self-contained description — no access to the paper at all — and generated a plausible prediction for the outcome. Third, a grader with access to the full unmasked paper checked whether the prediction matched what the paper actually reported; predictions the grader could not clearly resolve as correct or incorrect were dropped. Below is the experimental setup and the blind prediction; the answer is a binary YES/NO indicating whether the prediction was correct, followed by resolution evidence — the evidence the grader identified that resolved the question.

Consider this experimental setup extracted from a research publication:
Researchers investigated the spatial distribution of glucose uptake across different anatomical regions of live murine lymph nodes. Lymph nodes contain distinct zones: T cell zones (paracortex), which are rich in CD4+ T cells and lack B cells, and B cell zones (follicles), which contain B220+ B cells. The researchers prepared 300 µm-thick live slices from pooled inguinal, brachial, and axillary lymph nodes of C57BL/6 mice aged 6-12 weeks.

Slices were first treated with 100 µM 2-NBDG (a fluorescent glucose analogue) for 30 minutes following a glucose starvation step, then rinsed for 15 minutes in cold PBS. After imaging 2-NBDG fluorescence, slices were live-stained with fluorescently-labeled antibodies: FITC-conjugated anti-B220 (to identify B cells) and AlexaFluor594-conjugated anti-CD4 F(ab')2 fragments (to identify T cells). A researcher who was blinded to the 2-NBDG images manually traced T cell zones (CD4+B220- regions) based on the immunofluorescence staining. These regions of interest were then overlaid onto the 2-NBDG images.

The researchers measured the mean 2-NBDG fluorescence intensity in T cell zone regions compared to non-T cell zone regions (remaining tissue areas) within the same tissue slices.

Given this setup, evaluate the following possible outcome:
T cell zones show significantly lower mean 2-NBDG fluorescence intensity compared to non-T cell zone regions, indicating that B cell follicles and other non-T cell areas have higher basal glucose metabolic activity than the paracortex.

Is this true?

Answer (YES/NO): NO